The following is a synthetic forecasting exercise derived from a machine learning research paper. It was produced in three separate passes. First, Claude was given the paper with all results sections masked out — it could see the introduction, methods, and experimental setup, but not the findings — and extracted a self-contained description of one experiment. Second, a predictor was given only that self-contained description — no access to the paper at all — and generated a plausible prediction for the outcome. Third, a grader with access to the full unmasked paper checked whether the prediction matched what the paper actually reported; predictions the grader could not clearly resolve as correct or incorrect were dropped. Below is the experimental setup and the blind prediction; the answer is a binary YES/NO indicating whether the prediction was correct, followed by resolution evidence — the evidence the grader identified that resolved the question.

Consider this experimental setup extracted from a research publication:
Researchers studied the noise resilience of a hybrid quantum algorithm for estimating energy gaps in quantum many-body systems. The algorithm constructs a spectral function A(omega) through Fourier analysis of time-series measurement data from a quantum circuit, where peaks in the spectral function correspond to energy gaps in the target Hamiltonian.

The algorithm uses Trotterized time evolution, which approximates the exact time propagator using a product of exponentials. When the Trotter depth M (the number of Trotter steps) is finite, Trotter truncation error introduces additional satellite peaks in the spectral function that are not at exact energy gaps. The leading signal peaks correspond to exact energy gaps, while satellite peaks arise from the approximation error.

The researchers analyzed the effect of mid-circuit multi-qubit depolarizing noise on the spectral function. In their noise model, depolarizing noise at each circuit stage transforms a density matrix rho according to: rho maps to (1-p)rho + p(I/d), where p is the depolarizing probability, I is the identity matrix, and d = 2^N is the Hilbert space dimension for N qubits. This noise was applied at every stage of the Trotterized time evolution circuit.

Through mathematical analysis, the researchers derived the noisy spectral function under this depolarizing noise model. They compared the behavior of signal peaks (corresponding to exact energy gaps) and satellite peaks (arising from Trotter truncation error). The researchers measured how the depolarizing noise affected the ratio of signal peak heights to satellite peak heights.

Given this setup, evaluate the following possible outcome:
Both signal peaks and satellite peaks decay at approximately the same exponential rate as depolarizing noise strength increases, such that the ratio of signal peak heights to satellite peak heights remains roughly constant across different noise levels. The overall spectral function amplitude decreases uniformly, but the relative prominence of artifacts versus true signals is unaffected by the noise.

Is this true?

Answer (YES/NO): YES